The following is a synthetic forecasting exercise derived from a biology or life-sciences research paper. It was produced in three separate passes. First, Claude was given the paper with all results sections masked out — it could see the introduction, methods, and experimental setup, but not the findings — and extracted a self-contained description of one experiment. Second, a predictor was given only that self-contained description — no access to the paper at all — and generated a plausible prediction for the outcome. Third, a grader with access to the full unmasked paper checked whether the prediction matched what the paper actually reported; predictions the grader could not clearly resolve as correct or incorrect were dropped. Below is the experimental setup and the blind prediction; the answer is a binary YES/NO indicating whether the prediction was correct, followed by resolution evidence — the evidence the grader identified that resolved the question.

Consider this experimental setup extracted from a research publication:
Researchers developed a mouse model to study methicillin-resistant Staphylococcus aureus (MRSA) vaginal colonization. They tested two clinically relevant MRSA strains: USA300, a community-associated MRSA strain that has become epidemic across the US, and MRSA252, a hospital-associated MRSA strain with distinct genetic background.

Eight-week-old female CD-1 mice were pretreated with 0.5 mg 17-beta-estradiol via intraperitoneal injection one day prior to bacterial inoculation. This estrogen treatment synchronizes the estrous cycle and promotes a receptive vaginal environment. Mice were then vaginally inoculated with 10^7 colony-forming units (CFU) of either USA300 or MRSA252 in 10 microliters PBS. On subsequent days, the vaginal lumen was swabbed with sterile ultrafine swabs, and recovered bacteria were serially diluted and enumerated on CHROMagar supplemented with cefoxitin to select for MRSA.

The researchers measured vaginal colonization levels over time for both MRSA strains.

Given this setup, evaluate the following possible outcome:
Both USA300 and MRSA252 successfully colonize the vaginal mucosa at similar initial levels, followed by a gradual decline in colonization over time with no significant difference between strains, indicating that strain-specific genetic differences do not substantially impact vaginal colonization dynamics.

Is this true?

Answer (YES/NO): YES